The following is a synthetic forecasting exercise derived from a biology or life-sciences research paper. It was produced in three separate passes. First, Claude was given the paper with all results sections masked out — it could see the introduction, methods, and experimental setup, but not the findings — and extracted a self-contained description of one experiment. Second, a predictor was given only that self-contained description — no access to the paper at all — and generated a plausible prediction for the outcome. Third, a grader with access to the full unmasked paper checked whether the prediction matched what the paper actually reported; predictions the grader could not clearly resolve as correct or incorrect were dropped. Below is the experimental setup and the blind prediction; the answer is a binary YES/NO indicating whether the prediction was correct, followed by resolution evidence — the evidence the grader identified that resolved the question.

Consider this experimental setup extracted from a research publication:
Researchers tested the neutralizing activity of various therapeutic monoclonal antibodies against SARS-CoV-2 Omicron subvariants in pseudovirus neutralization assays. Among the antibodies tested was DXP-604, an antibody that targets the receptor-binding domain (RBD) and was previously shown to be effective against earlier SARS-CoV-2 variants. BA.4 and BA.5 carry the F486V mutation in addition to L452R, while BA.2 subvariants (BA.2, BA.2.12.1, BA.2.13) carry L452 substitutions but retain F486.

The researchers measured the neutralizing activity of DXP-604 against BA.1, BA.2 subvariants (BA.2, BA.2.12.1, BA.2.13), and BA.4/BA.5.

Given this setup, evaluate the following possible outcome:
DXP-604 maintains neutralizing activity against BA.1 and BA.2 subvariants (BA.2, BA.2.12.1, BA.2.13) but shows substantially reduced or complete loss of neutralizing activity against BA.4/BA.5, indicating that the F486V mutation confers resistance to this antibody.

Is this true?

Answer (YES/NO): YES